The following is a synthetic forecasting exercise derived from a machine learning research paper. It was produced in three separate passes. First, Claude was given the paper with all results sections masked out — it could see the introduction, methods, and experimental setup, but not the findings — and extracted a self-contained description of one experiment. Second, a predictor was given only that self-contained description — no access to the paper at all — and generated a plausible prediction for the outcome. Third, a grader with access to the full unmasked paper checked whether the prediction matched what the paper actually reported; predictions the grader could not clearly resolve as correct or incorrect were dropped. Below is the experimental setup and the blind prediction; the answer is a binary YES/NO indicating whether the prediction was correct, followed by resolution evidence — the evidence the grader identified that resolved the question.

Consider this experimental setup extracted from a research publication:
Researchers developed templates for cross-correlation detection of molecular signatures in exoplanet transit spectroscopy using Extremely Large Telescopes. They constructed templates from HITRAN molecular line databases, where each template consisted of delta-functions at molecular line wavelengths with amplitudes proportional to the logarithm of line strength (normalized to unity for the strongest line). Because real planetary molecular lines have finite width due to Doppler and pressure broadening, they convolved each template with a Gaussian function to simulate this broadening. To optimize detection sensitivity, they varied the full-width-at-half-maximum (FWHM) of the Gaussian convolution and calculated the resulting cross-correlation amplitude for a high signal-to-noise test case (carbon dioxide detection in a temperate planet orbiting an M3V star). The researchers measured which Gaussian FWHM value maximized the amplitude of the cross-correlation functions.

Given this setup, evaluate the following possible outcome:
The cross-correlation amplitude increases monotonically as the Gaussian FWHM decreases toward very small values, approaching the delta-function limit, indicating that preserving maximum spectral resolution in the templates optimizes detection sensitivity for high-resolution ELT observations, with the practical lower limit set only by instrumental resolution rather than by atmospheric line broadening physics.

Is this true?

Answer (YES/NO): NO